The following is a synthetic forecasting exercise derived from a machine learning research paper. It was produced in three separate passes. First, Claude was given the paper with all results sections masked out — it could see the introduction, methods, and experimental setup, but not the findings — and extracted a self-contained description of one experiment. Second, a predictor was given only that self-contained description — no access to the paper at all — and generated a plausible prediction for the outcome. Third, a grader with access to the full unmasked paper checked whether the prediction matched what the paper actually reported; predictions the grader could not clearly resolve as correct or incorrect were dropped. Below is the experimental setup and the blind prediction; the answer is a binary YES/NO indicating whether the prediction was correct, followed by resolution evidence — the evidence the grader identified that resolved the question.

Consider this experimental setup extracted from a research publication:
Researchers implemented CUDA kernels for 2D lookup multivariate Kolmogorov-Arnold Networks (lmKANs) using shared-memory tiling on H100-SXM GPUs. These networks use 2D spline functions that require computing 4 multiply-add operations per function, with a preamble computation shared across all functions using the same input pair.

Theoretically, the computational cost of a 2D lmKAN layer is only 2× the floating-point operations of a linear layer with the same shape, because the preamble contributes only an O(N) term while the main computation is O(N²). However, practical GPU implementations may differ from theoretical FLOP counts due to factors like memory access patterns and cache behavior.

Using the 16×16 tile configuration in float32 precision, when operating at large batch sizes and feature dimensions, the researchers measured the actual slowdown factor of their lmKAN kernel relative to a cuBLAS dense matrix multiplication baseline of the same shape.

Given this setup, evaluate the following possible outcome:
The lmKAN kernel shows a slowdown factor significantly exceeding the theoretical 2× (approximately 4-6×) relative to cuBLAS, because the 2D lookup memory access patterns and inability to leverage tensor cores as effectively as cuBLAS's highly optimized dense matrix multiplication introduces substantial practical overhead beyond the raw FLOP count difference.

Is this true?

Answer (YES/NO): NO